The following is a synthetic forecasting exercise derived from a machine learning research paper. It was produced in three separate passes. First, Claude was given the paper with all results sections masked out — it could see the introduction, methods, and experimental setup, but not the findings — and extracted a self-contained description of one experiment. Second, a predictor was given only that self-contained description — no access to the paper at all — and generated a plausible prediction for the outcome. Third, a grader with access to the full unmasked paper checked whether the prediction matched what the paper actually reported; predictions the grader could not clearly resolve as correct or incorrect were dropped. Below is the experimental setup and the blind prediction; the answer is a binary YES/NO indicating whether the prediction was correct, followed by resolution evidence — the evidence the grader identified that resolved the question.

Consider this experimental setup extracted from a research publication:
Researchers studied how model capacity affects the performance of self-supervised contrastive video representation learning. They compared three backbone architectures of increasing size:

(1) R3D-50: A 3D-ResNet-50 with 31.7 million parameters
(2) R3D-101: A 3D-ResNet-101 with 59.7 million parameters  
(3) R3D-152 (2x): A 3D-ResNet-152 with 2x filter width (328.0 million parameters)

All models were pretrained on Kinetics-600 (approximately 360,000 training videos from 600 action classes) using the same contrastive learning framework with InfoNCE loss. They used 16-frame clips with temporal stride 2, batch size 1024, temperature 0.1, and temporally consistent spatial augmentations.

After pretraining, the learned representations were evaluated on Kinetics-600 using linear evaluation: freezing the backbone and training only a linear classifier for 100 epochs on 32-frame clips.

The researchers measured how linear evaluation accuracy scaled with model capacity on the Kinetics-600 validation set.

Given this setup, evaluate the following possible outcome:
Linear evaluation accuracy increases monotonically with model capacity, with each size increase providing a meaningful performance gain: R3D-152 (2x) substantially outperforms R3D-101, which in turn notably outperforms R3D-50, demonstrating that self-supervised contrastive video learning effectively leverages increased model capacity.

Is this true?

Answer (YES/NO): NO